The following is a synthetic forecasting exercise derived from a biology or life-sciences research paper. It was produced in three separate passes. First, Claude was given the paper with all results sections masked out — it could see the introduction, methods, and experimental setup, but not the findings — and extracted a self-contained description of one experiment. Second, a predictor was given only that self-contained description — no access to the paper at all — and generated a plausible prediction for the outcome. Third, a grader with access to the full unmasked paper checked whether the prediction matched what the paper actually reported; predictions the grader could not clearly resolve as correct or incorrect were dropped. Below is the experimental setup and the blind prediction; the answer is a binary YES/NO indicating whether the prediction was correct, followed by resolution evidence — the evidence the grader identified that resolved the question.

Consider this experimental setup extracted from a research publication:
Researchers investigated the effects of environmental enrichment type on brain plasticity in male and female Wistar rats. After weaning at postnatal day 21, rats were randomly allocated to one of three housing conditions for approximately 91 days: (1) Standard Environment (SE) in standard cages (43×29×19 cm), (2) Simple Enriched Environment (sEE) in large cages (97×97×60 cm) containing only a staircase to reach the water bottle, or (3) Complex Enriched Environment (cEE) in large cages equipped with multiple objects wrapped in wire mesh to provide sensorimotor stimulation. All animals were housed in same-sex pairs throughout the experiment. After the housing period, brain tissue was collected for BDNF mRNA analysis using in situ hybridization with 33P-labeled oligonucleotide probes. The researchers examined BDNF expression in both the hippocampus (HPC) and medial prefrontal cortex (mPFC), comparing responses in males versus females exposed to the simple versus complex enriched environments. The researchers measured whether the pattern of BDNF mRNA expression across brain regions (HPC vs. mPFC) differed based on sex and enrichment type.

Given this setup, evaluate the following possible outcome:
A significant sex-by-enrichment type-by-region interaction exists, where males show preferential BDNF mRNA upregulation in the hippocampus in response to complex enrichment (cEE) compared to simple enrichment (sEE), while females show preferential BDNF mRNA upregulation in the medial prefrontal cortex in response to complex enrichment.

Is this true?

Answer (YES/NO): NO